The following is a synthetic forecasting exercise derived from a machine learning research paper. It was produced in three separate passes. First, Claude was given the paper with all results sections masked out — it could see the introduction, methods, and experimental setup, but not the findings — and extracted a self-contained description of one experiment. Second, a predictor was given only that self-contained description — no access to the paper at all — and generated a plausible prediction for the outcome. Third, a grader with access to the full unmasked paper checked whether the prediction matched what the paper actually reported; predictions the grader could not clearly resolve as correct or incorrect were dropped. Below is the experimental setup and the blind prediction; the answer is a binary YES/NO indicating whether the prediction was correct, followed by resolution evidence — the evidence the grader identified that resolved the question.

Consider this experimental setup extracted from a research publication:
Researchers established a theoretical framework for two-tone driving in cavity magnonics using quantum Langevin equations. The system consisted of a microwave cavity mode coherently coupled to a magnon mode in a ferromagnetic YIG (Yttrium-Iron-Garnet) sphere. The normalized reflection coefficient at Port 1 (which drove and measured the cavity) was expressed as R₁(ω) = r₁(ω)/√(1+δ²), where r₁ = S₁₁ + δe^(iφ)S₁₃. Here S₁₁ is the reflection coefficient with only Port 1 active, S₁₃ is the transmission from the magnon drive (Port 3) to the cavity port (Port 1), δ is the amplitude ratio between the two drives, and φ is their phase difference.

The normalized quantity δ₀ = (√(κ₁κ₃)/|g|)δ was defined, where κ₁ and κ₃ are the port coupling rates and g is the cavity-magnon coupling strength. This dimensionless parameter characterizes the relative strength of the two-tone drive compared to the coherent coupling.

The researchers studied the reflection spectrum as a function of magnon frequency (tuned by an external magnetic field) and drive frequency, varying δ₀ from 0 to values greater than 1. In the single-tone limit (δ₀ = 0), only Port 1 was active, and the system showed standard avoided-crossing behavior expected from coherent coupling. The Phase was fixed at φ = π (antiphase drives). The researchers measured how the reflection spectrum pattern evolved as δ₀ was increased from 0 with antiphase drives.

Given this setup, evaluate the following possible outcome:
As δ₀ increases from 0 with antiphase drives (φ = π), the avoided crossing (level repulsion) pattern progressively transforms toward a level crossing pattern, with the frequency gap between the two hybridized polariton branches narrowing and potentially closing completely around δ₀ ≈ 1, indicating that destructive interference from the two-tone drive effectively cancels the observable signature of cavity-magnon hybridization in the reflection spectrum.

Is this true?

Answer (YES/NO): NO